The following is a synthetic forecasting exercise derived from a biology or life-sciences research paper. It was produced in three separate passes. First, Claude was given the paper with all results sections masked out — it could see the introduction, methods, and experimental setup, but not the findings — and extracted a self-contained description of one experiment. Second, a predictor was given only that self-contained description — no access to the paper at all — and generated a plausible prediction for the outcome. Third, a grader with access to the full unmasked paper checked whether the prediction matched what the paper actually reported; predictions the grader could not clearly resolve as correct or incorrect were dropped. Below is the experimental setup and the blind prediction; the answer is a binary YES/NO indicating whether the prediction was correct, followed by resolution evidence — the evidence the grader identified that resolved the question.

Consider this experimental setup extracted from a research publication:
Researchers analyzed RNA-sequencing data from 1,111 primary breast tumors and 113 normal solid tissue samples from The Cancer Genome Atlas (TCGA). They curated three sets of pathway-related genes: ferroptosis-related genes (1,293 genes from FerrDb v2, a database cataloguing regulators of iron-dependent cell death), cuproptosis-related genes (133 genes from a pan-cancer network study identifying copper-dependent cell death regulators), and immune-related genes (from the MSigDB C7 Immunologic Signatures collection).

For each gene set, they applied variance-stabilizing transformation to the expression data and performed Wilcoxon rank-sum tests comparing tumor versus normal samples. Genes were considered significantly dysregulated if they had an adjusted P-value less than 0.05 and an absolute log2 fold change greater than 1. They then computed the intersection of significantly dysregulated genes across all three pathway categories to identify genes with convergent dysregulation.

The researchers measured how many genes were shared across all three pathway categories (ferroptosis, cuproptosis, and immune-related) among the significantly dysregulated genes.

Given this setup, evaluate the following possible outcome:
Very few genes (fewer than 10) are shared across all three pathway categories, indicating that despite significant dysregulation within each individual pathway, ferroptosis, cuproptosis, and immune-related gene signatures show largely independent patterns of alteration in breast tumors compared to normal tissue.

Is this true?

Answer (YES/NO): NO